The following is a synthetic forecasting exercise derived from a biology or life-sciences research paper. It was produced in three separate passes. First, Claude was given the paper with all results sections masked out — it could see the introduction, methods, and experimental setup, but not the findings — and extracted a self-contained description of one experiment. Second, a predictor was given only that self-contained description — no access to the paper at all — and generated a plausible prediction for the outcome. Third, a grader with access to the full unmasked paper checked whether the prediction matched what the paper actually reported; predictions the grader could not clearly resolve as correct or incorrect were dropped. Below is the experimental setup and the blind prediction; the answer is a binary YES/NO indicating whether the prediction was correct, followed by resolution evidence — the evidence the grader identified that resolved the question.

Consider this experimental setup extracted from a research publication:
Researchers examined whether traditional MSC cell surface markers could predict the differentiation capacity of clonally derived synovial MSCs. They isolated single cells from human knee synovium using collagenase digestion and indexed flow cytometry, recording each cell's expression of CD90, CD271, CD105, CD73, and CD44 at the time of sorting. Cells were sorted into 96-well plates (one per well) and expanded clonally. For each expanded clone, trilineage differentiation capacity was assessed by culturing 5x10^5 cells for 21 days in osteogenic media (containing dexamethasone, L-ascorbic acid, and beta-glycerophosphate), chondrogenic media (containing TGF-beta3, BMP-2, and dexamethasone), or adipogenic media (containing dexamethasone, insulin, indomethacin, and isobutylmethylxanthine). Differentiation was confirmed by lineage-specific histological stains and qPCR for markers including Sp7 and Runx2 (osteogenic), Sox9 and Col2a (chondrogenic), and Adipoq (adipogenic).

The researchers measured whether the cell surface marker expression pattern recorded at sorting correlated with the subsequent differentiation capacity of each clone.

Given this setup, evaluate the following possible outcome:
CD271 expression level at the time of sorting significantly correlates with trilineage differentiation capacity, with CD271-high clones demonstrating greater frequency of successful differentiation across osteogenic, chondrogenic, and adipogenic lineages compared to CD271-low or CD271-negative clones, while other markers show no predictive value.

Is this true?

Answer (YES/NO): NO